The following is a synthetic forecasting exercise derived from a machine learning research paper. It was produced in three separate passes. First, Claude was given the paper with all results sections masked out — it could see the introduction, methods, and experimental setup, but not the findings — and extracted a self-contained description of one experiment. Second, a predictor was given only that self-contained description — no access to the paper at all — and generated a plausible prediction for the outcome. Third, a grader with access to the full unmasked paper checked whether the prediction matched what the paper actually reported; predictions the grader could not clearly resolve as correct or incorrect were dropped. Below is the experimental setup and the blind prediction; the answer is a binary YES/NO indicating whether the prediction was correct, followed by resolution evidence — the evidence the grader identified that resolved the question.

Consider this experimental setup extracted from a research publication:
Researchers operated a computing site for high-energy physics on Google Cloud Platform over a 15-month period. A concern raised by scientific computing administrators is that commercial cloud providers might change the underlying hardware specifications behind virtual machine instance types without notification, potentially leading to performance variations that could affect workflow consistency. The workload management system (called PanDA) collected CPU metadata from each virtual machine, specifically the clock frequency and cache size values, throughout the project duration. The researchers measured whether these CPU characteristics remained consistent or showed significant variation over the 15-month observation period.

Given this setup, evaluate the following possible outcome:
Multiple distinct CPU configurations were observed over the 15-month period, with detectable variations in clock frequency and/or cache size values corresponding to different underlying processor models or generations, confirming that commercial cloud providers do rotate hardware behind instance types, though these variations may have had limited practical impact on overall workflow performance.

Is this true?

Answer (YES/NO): NO